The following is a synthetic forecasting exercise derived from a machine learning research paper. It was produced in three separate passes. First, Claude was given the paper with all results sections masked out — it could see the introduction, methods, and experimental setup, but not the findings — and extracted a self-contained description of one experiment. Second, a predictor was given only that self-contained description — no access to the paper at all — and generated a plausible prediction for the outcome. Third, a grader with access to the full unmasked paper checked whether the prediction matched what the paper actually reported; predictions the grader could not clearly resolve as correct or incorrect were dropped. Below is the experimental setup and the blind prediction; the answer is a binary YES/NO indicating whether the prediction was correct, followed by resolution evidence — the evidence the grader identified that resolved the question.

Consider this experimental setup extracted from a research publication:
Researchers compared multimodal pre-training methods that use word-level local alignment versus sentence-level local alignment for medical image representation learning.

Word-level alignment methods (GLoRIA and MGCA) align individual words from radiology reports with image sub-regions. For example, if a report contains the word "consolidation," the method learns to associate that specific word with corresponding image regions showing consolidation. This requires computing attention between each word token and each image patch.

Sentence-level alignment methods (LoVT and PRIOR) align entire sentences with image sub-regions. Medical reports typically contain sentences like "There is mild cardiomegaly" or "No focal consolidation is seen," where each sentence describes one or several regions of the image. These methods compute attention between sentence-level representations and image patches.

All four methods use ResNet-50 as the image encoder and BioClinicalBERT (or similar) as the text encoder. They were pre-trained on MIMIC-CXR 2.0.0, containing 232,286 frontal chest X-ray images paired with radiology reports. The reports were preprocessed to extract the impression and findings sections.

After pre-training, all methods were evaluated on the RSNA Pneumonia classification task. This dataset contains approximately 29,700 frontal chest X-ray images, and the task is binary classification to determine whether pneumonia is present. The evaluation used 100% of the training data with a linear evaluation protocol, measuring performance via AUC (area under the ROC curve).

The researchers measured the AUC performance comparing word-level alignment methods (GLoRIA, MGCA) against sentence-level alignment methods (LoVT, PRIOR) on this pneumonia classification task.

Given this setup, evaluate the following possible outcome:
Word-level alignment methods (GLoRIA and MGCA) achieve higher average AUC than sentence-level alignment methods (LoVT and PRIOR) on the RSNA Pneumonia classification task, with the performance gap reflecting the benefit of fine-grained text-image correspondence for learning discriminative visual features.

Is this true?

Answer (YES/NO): NO